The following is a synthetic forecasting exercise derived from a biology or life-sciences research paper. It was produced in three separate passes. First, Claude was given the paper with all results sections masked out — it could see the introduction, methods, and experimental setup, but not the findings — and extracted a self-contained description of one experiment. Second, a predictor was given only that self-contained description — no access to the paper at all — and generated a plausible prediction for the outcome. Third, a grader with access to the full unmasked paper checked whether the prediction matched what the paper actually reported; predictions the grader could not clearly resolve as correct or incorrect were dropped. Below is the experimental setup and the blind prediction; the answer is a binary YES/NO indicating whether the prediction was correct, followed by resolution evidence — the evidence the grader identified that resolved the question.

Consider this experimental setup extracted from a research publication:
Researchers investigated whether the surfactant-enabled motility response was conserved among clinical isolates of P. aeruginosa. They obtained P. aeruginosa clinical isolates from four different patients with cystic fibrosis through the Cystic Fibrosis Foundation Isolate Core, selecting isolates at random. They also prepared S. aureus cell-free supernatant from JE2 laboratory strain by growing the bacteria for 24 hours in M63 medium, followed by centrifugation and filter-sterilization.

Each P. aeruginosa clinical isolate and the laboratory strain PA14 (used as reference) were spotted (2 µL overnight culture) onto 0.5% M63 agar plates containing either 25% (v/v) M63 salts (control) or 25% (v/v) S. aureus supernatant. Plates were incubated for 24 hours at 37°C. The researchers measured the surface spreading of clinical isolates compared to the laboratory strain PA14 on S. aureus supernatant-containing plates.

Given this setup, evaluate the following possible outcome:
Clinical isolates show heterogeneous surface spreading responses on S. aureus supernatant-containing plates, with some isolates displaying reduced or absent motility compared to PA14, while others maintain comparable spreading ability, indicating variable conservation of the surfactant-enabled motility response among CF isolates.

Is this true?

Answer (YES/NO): YES